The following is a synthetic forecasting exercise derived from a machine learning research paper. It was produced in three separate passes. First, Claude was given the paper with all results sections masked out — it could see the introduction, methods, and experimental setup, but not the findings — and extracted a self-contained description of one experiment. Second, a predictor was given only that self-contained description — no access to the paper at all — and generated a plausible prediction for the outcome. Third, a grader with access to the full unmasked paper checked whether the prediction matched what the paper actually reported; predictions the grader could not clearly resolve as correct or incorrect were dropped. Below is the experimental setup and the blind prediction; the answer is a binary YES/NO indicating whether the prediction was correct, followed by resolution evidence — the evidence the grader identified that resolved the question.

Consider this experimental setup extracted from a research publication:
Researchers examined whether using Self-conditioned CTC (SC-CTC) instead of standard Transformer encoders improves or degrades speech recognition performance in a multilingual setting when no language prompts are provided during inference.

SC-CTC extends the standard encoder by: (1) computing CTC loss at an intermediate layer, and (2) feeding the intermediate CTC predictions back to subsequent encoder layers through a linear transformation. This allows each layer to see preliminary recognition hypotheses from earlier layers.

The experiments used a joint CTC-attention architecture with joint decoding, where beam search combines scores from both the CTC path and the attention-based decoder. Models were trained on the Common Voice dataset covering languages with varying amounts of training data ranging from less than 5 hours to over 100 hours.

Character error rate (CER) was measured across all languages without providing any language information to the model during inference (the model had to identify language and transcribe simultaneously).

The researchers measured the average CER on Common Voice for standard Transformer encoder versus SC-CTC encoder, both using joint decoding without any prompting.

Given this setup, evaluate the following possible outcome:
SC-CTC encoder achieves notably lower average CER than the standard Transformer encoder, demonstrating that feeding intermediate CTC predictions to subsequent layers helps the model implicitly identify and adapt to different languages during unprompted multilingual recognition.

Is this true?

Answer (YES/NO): NO